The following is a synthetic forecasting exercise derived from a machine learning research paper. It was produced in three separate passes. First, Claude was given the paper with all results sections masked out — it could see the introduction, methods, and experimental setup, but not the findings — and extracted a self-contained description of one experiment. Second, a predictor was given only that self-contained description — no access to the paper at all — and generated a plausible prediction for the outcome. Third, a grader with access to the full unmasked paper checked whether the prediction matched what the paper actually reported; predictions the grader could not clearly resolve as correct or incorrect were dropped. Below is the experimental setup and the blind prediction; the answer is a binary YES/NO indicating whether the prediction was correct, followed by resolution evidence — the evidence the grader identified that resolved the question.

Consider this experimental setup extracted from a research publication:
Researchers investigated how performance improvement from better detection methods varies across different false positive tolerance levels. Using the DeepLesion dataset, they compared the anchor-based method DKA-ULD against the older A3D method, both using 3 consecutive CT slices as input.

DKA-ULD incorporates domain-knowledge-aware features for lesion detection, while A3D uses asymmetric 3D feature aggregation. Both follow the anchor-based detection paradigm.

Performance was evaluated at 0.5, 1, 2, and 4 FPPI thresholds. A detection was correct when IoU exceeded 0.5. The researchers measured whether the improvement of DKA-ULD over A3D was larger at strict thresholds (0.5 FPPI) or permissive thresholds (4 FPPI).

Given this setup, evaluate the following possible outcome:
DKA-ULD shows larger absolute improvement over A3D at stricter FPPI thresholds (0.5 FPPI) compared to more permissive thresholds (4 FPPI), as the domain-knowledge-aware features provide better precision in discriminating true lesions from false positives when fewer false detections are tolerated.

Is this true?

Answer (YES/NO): YES